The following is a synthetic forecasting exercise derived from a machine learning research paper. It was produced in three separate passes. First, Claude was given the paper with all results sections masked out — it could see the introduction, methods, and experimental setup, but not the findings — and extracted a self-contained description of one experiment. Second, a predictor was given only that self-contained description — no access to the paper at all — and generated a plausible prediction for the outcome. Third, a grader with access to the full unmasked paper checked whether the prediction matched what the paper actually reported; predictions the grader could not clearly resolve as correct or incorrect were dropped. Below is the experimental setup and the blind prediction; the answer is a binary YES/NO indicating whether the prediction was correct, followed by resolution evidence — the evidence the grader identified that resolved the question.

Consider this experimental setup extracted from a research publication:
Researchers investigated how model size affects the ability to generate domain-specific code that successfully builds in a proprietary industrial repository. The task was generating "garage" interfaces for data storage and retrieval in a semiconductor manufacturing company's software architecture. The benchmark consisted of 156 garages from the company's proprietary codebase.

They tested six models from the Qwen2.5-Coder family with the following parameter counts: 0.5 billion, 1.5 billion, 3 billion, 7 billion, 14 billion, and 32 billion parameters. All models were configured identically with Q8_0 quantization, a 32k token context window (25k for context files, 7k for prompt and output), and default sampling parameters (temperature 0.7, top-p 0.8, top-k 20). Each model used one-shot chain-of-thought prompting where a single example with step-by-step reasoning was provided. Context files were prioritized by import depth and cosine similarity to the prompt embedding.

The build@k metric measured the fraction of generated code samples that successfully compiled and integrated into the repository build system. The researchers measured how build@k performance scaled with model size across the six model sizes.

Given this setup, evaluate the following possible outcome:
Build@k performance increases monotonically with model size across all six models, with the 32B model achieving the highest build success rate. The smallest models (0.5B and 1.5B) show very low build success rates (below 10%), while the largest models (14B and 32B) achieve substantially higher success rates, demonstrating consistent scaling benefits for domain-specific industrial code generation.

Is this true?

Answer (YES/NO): NO